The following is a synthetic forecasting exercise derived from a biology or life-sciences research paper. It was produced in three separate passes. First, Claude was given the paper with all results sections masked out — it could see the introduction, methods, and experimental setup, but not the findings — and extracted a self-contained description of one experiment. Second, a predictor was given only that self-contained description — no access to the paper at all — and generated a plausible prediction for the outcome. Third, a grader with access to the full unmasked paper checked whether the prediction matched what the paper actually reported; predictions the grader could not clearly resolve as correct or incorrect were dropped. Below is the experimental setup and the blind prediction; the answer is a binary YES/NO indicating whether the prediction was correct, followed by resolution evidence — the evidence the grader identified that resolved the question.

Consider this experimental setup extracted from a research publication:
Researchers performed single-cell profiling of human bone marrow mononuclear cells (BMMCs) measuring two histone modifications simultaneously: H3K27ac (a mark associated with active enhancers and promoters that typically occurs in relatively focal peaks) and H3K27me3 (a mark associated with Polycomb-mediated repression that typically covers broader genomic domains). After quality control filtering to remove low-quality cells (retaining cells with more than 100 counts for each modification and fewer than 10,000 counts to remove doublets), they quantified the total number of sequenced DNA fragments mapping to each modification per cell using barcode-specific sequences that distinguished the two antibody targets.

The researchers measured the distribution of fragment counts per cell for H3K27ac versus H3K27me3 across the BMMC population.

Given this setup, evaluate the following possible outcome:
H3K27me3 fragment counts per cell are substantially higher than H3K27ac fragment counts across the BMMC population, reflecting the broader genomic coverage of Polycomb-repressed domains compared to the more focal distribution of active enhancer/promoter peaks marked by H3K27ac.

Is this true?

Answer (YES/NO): YES